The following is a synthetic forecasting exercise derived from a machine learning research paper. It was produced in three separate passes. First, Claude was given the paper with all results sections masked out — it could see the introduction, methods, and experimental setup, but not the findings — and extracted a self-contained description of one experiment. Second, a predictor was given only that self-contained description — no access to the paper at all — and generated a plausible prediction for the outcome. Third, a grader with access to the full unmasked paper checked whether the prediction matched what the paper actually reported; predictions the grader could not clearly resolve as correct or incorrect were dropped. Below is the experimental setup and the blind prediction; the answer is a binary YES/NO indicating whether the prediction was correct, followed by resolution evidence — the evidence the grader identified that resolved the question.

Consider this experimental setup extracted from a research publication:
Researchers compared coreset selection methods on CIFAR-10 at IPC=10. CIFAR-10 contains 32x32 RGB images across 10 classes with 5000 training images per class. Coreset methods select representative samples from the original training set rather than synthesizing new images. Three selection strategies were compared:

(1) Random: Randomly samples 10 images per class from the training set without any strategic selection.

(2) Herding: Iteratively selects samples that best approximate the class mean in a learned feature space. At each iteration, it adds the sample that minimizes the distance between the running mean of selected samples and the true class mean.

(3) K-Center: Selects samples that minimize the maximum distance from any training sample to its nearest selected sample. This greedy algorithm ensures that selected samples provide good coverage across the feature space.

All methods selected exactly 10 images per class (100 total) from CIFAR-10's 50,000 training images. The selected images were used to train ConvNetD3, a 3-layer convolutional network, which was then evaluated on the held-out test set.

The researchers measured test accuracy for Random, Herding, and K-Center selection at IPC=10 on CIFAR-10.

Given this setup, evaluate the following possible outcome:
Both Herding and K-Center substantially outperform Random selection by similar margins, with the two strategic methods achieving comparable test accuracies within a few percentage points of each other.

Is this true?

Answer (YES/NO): NO